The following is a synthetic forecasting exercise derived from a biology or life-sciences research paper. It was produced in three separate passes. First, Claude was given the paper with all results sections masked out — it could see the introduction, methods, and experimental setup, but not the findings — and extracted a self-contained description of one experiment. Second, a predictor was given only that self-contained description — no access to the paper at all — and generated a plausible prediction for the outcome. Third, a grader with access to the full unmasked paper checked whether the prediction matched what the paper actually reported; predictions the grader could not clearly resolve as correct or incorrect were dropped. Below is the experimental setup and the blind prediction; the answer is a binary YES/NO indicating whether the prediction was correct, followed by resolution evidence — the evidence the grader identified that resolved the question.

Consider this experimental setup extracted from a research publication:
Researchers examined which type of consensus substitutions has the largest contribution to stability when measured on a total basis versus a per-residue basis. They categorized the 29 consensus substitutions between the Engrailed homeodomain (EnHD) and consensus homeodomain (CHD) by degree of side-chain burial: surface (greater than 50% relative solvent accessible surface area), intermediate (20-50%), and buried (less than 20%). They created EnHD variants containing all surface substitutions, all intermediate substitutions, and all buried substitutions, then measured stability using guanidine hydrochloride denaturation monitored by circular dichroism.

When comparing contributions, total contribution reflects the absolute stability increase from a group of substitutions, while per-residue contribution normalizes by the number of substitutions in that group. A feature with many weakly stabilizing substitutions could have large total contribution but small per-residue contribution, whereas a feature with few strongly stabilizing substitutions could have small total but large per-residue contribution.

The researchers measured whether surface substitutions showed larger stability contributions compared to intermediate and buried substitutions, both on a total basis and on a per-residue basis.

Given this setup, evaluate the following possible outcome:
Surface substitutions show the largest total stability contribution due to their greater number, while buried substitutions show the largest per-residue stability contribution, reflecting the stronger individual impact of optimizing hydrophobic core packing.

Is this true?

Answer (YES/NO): NO